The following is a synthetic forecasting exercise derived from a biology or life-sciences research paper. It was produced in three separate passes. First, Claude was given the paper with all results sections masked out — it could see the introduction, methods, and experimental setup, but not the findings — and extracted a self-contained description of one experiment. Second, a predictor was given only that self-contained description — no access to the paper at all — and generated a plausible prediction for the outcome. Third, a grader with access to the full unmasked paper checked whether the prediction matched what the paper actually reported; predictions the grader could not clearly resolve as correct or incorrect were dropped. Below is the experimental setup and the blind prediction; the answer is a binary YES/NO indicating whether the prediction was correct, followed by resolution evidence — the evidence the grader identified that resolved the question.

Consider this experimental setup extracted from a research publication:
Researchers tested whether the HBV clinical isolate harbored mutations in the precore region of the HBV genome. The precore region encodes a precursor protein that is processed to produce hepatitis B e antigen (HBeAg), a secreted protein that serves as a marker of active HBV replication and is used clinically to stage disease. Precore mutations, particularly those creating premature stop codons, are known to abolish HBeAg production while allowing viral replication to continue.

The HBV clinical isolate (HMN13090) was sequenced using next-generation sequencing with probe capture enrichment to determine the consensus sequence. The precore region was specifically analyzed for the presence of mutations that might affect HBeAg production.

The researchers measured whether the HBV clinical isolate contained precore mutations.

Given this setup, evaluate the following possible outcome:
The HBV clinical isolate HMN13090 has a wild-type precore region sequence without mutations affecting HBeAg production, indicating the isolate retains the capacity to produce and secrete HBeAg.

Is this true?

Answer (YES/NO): NO